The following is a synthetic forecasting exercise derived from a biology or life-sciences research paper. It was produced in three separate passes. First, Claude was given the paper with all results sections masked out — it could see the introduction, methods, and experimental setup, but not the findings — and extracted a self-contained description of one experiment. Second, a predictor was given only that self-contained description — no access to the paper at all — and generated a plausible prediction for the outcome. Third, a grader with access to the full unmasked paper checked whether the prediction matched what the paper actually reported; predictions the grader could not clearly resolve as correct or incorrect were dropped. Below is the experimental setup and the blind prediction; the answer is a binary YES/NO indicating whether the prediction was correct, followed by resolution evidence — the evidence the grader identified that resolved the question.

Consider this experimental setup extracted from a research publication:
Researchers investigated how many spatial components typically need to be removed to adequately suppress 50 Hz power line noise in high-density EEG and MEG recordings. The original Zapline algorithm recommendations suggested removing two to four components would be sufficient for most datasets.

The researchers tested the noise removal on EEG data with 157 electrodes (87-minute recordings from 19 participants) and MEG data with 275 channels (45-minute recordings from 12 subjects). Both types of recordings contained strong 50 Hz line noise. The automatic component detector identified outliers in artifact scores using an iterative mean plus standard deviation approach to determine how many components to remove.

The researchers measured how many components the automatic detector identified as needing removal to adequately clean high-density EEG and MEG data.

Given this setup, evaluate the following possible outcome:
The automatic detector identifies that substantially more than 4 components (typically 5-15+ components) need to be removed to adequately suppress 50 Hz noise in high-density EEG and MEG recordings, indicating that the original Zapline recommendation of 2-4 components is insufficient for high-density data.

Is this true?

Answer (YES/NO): YES